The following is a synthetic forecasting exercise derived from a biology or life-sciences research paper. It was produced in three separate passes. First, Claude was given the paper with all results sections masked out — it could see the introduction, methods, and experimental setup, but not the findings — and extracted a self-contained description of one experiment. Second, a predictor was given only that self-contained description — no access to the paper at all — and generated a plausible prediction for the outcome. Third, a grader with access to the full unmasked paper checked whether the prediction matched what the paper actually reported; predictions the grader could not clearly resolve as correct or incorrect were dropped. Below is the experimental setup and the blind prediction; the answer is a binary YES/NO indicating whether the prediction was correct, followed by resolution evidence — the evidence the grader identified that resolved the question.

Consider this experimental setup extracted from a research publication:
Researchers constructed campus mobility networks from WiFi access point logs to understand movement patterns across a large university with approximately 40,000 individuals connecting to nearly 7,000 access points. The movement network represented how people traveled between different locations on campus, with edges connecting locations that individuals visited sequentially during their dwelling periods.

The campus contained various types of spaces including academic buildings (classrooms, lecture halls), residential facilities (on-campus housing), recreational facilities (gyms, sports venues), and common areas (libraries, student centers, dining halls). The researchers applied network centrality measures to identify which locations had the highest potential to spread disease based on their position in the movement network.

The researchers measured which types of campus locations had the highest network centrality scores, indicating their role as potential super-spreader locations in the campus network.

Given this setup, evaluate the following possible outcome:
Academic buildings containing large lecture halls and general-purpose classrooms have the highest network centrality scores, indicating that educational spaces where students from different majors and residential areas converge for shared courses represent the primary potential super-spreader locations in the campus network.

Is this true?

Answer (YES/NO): YES